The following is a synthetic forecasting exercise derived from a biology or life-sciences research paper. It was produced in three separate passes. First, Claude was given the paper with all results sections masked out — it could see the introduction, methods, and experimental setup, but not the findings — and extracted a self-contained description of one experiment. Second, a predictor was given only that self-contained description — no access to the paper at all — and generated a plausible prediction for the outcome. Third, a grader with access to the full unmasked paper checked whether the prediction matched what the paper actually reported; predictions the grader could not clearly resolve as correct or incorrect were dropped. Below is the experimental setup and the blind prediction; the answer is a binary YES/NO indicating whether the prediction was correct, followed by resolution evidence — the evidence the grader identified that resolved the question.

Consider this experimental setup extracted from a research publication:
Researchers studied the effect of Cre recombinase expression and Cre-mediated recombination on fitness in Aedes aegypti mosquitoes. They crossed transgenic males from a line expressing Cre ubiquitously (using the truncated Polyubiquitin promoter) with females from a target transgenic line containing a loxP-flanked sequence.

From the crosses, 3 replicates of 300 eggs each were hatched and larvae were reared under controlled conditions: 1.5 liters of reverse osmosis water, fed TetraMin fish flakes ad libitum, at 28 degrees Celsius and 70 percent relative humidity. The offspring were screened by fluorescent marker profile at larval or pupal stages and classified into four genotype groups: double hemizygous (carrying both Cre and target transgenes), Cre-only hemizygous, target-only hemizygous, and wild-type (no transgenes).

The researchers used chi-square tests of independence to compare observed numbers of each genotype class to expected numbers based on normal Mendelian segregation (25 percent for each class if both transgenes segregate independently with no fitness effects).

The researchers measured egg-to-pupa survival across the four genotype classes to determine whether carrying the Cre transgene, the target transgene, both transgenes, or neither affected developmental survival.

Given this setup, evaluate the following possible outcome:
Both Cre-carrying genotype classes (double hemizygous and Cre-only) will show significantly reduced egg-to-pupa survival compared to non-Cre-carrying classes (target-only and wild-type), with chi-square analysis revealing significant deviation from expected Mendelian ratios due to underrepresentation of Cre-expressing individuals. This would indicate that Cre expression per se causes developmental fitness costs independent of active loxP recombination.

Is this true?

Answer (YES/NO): NO